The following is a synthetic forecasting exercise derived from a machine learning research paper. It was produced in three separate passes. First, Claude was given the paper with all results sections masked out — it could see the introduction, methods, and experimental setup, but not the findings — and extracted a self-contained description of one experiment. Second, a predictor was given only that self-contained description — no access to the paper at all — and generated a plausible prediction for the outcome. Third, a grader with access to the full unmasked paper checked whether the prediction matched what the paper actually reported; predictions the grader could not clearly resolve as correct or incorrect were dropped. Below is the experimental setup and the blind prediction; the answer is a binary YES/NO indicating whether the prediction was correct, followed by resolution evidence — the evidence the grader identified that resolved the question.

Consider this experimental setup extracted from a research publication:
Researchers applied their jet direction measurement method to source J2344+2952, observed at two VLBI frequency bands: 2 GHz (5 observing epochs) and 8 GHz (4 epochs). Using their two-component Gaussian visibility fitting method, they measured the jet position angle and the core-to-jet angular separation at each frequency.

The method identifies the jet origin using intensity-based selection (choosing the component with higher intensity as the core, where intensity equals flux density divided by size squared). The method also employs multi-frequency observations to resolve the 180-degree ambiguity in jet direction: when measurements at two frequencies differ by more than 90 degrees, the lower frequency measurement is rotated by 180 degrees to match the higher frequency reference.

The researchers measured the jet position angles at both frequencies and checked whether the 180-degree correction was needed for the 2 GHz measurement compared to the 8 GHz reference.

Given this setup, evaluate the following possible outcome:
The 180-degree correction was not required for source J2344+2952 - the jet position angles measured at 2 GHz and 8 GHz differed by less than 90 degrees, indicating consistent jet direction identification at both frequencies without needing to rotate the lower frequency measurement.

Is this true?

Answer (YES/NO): NO